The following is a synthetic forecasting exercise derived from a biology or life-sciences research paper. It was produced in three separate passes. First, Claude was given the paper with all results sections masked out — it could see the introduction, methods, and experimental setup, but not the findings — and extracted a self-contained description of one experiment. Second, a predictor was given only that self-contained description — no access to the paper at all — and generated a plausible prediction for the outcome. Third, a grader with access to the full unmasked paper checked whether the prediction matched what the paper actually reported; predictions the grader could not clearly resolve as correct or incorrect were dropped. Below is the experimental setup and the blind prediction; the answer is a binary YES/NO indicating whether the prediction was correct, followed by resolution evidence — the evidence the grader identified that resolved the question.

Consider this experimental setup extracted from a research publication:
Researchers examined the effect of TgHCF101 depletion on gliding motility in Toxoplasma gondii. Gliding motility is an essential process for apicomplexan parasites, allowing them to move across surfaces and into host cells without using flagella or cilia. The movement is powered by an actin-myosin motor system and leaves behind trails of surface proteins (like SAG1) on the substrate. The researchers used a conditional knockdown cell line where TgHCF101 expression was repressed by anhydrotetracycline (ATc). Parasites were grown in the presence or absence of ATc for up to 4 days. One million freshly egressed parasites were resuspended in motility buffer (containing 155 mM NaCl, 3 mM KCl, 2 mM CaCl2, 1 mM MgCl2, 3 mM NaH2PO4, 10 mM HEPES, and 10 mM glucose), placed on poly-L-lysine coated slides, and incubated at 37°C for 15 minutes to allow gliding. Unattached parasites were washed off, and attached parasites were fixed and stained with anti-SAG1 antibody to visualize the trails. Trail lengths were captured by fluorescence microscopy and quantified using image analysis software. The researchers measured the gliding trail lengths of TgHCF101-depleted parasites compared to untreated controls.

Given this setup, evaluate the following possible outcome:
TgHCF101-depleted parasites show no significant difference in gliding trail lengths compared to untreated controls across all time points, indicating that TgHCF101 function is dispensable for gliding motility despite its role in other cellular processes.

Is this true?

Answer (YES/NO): NO